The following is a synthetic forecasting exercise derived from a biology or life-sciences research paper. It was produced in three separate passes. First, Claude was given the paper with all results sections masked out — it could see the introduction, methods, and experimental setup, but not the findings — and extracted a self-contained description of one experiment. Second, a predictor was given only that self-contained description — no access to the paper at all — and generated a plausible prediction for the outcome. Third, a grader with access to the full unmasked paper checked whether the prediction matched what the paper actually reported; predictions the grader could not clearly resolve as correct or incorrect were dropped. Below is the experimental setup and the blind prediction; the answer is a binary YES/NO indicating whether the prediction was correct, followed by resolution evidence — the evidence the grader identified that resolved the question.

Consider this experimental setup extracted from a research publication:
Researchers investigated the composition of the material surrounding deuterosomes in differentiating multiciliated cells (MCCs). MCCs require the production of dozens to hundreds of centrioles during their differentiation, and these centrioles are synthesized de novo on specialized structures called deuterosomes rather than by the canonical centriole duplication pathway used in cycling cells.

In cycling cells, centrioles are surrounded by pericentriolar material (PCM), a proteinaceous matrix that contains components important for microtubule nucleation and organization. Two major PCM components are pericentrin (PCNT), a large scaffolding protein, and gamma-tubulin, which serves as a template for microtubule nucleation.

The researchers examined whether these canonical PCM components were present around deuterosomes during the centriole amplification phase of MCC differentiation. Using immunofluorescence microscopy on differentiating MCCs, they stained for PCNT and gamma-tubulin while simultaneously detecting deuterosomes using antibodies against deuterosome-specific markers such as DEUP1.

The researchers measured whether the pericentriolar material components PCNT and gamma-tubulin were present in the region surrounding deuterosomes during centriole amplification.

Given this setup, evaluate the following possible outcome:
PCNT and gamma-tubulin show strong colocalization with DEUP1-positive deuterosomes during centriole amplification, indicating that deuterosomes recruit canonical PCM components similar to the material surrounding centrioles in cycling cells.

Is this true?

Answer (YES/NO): YES